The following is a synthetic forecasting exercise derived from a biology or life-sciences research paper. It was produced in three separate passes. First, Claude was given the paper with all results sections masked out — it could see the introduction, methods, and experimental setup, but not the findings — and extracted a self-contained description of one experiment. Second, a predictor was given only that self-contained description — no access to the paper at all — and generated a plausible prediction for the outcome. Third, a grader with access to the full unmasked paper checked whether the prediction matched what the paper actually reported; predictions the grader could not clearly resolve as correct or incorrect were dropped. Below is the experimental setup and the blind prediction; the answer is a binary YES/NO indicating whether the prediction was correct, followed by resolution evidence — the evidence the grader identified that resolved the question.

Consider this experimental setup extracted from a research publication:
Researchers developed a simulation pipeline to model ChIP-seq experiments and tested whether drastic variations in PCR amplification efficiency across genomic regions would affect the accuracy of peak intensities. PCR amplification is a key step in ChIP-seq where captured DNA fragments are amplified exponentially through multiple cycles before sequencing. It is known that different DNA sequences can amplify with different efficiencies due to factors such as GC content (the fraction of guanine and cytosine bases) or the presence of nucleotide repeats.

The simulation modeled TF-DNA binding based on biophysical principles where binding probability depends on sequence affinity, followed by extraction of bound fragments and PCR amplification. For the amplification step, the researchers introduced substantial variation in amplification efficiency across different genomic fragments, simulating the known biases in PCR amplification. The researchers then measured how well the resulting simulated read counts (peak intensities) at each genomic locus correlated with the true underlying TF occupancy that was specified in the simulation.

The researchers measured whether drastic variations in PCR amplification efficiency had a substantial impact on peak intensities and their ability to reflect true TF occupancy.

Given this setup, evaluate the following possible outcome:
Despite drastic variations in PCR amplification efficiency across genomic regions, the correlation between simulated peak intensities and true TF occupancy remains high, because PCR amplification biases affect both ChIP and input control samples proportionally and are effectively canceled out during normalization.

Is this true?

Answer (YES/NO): YES